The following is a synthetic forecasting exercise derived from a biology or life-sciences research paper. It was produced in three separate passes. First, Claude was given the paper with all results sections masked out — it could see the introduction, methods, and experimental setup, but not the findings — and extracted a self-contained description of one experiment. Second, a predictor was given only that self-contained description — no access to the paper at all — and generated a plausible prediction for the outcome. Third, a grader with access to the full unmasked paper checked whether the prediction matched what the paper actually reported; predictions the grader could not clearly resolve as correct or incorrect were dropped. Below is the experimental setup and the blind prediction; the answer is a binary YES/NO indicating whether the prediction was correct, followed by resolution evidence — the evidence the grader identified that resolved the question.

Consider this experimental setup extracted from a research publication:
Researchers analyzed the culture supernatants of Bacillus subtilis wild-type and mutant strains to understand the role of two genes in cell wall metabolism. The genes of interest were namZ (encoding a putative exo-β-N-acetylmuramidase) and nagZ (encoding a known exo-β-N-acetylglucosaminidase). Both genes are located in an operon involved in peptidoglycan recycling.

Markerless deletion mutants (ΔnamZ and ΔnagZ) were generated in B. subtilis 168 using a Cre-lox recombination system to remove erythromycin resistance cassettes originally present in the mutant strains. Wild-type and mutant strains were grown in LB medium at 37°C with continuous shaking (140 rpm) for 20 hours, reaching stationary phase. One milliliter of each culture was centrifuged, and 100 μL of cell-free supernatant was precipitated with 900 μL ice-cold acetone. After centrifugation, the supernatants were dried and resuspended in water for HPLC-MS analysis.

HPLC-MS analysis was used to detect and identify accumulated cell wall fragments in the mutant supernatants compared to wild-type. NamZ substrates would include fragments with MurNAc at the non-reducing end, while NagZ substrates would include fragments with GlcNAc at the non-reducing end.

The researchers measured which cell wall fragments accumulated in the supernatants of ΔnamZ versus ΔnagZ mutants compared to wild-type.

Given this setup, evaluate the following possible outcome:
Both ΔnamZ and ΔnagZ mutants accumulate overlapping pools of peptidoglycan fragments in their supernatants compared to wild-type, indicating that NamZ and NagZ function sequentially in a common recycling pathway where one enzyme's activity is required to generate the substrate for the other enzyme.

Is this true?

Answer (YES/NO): NO